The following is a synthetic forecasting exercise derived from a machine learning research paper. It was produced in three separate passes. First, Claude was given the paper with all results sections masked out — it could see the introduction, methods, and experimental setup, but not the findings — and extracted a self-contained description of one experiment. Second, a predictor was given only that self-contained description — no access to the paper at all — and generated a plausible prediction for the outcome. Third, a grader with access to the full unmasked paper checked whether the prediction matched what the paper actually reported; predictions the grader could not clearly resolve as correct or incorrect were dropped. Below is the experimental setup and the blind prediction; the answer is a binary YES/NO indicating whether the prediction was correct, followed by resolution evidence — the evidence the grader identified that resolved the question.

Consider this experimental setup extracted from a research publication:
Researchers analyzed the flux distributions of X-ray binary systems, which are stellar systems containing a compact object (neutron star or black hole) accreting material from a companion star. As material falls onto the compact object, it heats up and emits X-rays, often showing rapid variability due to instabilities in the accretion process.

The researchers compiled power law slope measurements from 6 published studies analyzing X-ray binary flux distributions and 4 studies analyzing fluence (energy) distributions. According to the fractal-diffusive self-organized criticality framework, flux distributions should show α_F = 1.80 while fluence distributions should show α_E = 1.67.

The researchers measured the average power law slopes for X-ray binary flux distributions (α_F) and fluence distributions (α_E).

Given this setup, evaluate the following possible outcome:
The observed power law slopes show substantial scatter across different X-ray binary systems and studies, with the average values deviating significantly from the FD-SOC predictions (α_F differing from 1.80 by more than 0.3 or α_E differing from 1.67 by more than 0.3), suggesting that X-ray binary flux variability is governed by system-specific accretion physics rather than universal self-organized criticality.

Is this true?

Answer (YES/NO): NO